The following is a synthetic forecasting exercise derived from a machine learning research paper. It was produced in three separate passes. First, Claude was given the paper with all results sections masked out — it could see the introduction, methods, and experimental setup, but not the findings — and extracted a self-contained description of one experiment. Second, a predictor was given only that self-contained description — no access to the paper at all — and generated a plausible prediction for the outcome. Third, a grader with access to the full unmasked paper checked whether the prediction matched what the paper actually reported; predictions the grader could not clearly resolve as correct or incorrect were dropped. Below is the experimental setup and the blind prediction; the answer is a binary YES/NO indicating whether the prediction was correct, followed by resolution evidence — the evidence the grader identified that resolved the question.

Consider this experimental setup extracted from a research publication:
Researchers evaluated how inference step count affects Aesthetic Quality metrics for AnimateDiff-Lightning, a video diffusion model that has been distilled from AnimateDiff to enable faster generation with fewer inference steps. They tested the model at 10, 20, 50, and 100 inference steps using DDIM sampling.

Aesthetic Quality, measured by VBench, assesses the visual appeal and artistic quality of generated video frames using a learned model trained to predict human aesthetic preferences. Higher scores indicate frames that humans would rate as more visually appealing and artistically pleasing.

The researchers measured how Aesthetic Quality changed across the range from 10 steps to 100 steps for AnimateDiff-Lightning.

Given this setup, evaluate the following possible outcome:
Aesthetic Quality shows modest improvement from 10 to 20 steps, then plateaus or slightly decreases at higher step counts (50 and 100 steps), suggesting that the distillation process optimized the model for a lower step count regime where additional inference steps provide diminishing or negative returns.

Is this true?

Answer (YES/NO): NO